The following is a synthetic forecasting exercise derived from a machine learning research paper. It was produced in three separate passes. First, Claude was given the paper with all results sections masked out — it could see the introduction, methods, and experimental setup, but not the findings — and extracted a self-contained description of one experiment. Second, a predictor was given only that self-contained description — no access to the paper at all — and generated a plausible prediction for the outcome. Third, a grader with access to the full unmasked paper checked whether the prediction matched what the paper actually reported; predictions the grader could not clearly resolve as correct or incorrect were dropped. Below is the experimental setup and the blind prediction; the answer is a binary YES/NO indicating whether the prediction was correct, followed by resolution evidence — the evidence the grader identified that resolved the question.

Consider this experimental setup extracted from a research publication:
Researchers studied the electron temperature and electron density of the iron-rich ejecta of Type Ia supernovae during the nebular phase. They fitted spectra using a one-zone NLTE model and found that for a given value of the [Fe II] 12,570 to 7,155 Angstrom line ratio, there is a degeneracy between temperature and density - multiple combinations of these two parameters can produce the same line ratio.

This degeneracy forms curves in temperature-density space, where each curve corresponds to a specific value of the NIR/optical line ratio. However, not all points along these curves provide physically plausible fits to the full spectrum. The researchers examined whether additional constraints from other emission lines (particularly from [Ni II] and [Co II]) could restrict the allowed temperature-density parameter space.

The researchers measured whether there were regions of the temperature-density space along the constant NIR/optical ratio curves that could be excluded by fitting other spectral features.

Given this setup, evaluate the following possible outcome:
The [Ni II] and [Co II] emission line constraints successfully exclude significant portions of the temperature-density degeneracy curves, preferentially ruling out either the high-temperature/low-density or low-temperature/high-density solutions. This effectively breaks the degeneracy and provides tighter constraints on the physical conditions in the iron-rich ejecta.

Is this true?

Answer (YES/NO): NO